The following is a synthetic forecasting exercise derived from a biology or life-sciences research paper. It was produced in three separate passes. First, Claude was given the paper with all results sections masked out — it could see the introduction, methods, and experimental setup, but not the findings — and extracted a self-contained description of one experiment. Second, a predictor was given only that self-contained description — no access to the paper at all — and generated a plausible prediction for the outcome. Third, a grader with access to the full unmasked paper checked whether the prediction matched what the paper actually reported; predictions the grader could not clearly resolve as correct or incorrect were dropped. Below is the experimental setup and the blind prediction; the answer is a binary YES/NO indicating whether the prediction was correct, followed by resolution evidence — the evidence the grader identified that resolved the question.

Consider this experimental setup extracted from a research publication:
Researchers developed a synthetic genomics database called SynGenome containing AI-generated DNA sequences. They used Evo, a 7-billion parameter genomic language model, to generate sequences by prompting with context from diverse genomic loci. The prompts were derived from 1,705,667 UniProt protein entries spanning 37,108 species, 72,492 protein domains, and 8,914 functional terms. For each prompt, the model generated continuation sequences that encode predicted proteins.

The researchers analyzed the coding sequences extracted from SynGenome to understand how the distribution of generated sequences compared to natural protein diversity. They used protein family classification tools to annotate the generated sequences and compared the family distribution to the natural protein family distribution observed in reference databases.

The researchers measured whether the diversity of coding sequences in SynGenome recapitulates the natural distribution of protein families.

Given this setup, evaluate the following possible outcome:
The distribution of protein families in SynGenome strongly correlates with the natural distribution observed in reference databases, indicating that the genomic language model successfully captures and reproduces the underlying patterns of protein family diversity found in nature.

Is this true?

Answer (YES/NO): YES